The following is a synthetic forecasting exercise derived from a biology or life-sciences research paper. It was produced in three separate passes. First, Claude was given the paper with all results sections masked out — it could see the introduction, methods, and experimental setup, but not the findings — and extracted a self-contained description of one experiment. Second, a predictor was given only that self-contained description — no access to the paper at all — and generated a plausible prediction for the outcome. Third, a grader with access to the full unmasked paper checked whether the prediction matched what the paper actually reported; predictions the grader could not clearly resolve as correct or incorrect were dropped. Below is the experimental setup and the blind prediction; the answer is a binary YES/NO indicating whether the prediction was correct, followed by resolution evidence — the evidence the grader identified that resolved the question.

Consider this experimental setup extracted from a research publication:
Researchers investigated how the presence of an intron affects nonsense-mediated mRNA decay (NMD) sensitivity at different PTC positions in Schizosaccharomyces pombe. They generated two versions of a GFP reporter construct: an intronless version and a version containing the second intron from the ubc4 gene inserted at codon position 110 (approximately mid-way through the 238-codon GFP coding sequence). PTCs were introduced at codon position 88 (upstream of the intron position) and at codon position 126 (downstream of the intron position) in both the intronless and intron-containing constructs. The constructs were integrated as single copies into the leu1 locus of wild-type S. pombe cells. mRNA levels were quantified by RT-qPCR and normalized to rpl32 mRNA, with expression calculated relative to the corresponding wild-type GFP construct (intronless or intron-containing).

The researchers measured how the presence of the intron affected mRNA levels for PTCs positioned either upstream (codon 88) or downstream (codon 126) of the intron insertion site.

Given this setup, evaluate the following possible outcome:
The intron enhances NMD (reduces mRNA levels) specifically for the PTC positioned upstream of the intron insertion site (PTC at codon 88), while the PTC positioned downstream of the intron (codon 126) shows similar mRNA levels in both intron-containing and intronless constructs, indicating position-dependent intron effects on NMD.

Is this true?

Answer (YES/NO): NO